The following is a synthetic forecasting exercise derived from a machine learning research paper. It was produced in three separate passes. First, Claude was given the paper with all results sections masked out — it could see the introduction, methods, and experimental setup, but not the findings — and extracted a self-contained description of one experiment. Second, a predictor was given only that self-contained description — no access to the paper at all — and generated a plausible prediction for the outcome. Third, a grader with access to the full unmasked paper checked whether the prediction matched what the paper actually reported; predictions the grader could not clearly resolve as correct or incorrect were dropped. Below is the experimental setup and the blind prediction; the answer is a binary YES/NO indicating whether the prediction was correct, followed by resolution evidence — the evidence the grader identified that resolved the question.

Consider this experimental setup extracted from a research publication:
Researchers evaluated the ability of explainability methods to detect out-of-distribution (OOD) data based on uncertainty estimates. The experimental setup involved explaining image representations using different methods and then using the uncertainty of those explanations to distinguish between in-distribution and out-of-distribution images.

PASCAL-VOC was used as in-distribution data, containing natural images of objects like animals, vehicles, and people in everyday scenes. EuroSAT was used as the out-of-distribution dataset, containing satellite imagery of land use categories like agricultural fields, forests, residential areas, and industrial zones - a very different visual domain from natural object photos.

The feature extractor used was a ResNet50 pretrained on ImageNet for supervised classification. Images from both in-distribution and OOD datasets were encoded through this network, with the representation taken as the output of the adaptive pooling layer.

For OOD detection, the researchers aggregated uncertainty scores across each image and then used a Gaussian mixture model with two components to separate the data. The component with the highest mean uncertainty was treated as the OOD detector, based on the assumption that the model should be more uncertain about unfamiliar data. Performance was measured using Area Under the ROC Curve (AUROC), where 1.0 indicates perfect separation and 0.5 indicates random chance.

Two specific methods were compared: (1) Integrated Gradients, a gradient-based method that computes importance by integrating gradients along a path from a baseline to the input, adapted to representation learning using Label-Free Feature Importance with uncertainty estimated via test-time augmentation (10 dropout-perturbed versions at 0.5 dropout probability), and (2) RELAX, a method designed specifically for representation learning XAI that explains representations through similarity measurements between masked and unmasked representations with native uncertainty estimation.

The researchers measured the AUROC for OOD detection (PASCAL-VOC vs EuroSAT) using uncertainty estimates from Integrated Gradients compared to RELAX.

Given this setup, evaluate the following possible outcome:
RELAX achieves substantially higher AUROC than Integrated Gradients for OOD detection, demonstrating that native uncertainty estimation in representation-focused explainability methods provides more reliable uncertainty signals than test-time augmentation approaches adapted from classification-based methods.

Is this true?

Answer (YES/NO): NO